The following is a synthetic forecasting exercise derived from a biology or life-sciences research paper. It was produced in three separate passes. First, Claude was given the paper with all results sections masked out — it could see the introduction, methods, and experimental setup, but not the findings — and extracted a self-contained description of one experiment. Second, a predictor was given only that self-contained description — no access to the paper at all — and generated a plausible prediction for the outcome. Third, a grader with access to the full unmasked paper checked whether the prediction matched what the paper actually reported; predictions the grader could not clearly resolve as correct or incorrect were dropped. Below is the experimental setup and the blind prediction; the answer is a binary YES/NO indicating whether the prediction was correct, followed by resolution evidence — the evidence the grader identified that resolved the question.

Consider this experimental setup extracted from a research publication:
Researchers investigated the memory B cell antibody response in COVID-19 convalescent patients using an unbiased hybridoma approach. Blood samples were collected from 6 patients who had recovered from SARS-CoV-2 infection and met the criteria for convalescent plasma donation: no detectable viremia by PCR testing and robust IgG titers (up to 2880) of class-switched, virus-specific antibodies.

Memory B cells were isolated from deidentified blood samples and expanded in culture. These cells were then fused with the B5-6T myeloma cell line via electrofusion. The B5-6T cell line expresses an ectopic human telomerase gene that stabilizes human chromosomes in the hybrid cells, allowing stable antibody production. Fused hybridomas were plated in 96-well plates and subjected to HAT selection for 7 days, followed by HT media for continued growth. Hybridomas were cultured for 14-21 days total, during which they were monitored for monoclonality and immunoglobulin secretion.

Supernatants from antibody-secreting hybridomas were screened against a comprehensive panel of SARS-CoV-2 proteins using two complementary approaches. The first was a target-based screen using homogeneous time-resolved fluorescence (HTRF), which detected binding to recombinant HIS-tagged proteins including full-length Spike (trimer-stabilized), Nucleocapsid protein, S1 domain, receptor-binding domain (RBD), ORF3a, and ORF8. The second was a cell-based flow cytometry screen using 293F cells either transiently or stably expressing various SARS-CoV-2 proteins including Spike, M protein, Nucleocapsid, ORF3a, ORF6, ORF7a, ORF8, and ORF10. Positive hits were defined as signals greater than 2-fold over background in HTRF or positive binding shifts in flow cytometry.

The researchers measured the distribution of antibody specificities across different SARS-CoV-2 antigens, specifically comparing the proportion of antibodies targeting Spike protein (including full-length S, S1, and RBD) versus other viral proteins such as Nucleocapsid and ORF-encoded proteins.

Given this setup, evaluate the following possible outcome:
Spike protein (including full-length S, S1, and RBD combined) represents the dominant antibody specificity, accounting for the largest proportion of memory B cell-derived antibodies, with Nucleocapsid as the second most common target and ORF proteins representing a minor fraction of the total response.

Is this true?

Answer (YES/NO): NO